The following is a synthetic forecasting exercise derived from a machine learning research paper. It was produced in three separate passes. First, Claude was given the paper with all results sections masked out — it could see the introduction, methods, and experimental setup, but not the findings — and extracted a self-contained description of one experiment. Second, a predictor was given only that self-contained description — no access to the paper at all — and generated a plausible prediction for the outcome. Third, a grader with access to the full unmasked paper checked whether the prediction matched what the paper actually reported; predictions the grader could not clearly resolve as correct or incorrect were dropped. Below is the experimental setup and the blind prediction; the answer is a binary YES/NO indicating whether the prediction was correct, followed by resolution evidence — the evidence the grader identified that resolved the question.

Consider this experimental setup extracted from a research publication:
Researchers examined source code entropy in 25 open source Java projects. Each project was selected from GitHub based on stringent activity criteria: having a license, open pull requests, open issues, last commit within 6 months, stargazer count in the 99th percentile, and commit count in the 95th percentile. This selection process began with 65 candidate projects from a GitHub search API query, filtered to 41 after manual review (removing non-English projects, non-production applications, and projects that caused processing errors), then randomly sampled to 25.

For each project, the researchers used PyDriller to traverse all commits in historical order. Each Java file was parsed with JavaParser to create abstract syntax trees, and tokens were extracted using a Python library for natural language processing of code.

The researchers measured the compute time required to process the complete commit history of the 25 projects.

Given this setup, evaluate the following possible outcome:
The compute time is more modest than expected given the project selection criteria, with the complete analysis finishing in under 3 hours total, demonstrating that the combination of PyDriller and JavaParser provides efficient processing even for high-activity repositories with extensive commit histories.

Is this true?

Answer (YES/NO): NO